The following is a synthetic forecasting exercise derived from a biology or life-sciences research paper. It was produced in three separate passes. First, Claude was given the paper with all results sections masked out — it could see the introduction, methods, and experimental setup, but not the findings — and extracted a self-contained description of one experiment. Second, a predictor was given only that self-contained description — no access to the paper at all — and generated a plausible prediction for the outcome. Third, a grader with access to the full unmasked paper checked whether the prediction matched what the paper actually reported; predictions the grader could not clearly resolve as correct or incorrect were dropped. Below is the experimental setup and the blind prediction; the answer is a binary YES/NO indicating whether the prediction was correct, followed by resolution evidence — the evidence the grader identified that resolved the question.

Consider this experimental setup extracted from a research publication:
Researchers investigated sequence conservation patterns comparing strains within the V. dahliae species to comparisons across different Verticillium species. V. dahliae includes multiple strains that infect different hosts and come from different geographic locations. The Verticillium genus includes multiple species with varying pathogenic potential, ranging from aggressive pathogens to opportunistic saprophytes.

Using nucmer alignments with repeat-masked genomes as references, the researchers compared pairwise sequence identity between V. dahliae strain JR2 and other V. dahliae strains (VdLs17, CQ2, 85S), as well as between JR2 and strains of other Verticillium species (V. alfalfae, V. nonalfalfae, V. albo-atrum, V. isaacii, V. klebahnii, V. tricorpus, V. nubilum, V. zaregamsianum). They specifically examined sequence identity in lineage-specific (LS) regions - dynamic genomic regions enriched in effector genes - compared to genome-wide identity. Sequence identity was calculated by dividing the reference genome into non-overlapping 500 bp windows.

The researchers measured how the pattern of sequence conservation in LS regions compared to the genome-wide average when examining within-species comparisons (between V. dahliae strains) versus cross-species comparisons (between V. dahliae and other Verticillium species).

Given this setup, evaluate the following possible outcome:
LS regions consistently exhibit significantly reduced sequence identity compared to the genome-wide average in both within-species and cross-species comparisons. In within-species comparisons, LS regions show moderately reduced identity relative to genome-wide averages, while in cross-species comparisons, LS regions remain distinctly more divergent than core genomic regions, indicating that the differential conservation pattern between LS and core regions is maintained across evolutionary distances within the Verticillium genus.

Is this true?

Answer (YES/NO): NO